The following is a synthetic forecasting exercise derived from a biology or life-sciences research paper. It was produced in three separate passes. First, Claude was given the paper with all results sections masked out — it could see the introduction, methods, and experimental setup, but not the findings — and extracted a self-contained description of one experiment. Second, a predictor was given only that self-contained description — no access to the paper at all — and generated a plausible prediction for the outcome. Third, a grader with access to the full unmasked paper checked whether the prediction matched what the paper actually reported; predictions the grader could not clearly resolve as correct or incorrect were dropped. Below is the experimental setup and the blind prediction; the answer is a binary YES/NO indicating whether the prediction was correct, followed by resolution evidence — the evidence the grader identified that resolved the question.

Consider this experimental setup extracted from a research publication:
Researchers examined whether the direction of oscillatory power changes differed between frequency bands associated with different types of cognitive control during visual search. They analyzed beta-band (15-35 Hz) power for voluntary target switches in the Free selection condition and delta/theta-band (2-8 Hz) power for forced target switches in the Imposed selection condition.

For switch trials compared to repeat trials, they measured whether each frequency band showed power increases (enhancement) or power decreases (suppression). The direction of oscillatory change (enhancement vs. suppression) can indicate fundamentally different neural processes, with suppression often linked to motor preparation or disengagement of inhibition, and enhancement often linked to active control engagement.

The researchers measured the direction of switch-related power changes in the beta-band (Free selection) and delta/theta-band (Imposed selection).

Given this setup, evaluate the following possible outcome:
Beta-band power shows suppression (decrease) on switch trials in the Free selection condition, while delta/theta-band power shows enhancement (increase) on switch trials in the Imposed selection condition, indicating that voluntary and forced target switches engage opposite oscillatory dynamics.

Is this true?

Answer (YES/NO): YES